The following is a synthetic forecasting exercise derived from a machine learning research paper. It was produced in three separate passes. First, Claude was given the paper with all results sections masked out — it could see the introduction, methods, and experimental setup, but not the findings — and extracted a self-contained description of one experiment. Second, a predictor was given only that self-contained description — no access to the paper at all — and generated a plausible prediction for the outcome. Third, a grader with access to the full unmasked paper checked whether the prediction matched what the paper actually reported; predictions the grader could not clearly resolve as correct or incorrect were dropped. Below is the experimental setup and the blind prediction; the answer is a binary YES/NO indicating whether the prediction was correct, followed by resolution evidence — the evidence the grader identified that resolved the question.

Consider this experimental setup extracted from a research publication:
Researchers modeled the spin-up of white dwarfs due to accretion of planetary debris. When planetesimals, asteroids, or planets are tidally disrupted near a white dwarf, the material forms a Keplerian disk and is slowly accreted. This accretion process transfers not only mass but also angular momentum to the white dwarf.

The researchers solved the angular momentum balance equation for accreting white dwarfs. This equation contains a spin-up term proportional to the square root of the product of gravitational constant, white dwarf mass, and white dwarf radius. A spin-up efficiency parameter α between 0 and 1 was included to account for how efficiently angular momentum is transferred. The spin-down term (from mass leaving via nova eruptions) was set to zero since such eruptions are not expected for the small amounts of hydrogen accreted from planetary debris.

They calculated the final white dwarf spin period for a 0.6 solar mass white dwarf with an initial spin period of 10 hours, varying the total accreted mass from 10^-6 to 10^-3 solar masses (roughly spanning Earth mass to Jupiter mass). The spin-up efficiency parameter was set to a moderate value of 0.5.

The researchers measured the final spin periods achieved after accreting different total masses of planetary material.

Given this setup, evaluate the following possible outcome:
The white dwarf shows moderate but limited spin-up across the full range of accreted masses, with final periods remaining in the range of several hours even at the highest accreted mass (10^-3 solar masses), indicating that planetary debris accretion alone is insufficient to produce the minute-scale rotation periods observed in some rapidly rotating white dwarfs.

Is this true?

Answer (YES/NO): NO